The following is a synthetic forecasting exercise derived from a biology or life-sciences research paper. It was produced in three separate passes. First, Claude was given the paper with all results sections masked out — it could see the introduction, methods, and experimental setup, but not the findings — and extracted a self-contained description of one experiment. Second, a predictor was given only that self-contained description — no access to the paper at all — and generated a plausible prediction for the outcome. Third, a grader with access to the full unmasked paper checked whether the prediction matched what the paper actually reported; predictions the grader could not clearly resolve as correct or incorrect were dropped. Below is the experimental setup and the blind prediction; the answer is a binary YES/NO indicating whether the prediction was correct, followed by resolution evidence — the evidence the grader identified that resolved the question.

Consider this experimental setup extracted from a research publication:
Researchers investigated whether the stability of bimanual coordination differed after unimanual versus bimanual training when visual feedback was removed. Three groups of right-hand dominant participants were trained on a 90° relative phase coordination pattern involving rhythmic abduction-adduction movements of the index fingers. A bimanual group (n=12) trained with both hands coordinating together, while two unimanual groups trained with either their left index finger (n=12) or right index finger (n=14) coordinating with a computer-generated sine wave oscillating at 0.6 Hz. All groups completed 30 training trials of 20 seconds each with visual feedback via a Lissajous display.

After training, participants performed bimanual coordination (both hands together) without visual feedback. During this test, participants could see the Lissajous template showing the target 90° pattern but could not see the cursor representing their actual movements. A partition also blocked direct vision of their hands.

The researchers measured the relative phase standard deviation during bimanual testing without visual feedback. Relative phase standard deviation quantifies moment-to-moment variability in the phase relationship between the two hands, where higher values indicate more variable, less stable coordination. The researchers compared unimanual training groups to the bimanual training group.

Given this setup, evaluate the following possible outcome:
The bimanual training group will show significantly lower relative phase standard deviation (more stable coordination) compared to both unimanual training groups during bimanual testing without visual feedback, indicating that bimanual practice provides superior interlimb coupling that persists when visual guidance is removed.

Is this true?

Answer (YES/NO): NO